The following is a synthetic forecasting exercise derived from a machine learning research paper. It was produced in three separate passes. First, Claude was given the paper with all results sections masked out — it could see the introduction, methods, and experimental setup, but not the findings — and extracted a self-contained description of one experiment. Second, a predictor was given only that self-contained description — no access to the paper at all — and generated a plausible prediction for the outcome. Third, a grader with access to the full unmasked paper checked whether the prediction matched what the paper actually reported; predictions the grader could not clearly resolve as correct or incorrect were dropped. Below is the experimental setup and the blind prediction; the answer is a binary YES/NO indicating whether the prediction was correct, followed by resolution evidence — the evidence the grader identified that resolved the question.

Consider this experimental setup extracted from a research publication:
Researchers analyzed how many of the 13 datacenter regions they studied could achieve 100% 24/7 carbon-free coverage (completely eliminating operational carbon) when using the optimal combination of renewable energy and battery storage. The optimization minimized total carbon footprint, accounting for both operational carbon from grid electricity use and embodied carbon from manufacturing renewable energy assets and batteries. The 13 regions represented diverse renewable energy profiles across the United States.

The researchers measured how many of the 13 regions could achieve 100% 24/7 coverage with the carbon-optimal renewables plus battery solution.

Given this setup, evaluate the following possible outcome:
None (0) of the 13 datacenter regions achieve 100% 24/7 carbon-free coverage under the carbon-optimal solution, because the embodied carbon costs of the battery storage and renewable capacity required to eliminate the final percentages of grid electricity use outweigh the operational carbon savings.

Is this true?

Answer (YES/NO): NO